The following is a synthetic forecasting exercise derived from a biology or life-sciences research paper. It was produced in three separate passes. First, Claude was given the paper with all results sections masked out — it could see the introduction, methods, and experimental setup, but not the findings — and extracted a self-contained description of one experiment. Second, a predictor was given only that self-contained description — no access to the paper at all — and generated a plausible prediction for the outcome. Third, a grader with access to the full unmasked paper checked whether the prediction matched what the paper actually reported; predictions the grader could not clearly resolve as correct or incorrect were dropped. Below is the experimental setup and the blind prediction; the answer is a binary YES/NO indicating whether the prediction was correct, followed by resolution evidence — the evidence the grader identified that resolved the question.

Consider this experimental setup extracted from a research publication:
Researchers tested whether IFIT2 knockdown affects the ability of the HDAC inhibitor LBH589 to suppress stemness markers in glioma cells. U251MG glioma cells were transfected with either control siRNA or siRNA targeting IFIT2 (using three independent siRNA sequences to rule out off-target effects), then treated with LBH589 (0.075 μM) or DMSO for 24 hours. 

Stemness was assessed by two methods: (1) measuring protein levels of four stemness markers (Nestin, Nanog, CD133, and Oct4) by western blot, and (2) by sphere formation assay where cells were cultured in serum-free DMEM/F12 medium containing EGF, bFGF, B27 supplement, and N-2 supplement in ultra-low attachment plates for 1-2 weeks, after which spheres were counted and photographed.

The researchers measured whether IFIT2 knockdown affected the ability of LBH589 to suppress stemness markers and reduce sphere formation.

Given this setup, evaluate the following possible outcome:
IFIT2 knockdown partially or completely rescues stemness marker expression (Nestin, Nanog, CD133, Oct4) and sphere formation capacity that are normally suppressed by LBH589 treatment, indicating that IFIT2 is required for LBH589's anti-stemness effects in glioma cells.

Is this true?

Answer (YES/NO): YES